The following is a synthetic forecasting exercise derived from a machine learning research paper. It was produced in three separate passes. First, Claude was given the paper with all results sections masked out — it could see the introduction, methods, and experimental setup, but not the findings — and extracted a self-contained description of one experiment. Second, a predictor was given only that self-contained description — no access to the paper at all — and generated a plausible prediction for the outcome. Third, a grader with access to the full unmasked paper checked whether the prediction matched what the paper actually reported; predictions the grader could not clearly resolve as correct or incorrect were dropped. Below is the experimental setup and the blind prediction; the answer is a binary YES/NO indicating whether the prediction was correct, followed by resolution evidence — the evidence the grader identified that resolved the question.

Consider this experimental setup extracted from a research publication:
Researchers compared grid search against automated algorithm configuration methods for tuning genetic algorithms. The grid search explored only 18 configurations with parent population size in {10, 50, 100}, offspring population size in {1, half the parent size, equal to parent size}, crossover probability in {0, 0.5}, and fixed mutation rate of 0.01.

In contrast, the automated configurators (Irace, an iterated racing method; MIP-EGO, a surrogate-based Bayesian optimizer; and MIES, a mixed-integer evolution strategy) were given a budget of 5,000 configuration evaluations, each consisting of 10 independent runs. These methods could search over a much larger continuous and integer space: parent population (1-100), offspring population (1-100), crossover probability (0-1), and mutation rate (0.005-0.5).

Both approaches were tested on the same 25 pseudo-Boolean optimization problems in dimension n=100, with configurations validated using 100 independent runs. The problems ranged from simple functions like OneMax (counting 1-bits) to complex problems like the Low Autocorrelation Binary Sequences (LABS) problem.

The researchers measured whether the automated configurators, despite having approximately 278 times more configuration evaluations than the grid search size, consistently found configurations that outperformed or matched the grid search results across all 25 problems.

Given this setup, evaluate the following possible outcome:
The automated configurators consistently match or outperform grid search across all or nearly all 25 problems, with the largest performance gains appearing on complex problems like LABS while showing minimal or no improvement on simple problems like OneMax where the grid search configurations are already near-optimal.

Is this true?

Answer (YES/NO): NO